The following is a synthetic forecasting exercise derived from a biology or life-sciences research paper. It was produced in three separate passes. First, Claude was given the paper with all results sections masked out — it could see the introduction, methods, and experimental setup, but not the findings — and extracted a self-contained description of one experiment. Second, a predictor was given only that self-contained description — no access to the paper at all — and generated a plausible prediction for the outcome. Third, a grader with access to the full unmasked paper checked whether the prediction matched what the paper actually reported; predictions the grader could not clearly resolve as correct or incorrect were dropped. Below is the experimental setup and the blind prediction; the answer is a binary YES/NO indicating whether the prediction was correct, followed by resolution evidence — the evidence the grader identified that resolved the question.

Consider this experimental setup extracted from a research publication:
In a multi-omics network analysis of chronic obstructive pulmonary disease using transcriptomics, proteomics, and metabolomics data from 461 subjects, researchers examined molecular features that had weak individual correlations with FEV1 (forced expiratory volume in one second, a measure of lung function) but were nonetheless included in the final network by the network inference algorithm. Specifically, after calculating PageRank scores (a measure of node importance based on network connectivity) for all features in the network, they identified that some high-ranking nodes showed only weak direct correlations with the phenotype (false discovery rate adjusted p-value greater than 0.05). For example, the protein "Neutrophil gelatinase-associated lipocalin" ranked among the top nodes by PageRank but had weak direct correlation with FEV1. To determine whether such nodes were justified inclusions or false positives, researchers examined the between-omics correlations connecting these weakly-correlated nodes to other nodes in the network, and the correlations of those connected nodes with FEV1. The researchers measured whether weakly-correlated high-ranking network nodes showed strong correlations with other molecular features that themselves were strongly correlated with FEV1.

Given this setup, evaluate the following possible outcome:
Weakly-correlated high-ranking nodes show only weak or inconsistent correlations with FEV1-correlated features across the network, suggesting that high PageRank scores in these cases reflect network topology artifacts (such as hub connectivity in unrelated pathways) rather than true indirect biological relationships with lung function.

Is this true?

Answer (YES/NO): NO